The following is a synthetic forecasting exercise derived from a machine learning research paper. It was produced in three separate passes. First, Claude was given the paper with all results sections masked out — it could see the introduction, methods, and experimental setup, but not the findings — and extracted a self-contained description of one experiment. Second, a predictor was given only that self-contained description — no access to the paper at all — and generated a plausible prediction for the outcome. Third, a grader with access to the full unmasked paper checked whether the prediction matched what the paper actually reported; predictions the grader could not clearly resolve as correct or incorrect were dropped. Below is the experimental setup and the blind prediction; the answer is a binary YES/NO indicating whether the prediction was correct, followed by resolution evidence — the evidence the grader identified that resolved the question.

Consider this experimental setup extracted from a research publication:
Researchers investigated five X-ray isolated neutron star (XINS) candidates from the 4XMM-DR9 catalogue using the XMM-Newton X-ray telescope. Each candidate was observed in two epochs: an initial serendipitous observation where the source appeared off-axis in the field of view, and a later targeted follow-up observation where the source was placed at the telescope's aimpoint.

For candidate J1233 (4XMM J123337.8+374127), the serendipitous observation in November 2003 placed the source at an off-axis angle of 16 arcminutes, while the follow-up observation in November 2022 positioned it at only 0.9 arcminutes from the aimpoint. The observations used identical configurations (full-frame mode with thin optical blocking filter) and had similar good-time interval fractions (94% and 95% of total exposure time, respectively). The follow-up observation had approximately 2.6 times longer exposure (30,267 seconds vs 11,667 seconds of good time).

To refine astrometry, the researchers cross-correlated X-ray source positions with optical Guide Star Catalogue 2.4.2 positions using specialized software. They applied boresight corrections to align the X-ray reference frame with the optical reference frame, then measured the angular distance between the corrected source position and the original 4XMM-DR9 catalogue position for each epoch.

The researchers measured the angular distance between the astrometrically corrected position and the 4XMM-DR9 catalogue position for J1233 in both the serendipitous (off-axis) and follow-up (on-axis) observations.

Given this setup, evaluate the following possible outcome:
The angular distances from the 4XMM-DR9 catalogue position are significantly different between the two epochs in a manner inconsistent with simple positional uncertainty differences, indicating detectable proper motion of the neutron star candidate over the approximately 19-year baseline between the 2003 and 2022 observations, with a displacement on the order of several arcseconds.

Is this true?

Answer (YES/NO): NO